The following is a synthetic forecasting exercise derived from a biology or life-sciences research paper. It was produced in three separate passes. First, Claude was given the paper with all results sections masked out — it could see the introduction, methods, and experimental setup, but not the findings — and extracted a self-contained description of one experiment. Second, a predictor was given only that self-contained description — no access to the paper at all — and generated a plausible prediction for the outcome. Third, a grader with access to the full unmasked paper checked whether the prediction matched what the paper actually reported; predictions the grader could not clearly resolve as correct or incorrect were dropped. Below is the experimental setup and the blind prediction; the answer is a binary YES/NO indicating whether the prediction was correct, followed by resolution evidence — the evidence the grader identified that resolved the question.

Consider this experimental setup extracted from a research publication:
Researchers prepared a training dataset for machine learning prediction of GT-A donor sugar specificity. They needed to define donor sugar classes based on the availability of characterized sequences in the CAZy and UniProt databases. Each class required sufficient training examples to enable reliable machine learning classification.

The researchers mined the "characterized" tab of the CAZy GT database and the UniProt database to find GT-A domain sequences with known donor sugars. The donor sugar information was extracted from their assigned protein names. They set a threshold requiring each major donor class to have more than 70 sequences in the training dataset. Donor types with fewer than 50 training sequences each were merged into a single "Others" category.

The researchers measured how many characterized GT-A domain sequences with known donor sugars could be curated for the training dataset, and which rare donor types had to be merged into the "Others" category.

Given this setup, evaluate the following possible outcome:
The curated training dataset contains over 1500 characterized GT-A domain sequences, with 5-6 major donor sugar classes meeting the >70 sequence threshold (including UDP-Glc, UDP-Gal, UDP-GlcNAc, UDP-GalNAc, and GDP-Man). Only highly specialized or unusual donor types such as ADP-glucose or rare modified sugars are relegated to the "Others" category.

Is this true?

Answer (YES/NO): NO